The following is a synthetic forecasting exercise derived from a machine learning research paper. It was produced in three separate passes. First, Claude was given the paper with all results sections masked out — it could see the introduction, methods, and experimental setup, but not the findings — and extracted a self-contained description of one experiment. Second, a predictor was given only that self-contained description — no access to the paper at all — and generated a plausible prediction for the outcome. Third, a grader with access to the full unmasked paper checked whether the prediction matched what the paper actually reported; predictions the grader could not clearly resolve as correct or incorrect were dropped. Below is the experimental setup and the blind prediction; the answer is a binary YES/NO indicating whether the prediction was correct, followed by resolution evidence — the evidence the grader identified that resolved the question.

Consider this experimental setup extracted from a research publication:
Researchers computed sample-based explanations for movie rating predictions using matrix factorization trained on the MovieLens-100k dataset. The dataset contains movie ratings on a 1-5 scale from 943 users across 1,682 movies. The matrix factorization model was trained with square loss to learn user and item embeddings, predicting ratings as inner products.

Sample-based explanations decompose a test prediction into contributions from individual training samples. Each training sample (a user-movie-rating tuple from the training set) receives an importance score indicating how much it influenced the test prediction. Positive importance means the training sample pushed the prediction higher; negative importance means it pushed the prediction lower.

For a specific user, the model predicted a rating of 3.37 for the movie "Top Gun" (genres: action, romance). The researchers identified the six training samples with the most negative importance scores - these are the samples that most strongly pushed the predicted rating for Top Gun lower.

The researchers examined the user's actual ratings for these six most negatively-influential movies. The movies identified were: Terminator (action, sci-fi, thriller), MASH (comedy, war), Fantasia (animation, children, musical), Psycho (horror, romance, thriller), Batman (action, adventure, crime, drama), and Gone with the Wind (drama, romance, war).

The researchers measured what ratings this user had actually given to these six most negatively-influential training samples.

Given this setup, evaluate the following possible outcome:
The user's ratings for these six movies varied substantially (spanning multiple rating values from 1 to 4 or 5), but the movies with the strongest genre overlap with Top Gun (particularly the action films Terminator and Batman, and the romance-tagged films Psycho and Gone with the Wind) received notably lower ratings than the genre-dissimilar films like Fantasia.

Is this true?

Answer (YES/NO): NO